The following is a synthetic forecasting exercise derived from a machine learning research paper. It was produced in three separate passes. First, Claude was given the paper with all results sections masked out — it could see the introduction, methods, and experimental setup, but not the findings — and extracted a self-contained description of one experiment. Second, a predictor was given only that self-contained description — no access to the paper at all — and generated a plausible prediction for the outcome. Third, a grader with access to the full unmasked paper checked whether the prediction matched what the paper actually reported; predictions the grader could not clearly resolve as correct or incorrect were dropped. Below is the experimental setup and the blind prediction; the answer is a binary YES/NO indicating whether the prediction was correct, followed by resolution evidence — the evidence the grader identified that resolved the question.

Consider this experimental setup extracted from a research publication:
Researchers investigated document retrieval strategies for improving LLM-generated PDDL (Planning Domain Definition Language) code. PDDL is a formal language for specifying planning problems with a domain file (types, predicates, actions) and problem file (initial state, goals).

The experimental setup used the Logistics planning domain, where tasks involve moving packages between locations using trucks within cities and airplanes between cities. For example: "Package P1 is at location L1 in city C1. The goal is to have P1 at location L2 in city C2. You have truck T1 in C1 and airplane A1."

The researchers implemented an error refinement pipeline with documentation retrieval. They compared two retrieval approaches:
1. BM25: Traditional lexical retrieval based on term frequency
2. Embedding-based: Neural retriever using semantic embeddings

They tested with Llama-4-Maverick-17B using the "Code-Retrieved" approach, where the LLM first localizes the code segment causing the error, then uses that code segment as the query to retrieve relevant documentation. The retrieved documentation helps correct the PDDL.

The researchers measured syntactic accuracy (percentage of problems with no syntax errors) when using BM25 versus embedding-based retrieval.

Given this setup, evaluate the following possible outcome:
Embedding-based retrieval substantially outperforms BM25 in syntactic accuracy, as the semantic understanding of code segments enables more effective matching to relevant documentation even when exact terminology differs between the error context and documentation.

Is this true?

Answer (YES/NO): NO